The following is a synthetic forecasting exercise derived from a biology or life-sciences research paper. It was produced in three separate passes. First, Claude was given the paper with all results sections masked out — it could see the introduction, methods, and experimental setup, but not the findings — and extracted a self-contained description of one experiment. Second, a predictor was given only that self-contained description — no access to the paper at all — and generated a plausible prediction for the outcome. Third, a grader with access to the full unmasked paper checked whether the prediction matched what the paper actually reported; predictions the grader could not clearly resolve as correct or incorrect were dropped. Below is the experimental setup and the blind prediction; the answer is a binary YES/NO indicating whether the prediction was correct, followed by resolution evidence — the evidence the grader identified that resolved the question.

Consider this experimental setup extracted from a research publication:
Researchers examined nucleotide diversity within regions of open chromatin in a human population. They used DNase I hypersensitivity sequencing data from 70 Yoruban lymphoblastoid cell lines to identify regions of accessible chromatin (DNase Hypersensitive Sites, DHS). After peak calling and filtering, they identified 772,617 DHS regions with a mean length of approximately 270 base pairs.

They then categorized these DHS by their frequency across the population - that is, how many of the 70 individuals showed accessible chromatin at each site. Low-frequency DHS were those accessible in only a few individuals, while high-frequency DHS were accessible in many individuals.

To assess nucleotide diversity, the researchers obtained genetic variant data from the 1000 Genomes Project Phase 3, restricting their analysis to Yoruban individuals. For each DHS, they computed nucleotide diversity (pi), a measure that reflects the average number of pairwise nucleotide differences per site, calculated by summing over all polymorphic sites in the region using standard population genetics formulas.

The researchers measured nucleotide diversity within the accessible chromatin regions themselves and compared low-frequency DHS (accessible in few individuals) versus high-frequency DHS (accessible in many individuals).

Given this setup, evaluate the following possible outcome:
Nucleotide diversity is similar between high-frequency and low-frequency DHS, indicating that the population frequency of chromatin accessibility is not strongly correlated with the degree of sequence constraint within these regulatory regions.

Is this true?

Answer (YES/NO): NO